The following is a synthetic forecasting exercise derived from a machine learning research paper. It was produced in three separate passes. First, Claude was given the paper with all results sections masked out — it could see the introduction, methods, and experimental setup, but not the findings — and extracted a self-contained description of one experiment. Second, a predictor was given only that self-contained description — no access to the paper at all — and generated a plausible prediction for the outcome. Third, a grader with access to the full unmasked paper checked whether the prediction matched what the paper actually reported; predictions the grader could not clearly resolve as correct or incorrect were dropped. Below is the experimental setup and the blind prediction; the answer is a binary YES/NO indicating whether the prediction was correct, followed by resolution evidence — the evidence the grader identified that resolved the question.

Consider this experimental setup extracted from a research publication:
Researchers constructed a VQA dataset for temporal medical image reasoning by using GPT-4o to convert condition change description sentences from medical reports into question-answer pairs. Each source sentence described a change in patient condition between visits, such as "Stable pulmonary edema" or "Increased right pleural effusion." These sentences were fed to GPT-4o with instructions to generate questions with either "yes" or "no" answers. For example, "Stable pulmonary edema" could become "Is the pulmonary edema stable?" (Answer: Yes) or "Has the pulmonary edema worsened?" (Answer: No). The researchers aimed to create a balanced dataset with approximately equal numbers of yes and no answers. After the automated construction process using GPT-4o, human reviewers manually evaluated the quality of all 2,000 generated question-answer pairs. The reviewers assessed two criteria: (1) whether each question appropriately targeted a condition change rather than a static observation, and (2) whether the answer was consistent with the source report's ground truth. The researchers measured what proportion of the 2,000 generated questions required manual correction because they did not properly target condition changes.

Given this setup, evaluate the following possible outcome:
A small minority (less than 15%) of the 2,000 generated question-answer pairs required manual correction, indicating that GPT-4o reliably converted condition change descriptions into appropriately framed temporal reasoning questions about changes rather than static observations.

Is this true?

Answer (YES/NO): YES